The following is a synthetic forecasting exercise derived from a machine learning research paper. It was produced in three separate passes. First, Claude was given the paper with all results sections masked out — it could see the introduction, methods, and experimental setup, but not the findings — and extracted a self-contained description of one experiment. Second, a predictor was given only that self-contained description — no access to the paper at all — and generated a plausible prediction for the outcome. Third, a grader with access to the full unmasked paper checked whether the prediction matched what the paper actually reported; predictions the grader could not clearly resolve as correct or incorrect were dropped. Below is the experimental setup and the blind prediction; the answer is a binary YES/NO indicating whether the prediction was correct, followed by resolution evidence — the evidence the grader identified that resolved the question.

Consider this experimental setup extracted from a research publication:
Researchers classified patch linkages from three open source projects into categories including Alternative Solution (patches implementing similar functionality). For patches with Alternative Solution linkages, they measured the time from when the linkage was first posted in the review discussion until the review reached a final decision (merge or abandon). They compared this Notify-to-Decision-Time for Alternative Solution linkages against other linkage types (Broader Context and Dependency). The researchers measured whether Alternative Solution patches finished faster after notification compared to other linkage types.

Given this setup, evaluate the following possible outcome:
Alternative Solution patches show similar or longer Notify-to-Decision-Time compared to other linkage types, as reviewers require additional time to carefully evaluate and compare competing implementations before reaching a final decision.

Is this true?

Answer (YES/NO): NO